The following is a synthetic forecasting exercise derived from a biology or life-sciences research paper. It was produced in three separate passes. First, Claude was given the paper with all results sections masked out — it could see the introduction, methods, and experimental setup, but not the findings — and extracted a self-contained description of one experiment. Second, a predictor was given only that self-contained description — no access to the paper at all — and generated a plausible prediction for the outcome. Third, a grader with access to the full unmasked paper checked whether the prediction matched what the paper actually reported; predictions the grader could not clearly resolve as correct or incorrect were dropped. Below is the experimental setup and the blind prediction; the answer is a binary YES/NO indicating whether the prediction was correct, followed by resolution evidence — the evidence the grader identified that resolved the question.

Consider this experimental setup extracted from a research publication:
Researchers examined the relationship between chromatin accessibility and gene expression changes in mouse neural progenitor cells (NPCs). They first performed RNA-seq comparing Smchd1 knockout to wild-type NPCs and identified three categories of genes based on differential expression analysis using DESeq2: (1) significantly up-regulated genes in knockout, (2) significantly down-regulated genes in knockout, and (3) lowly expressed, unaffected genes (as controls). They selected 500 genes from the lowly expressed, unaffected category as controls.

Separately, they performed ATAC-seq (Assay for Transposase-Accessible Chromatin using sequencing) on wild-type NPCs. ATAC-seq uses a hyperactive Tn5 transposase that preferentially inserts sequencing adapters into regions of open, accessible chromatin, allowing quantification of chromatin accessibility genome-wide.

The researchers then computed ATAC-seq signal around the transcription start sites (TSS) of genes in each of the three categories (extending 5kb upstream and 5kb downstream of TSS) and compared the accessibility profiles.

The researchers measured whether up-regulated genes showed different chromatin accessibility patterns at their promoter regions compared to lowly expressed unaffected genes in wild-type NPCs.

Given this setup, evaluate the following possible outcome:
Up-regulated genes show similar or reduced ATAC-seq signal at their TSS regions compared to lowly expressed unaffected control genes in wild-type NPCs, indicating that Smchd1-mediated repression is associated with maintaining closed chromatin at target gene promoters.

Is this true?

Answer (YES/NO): NO